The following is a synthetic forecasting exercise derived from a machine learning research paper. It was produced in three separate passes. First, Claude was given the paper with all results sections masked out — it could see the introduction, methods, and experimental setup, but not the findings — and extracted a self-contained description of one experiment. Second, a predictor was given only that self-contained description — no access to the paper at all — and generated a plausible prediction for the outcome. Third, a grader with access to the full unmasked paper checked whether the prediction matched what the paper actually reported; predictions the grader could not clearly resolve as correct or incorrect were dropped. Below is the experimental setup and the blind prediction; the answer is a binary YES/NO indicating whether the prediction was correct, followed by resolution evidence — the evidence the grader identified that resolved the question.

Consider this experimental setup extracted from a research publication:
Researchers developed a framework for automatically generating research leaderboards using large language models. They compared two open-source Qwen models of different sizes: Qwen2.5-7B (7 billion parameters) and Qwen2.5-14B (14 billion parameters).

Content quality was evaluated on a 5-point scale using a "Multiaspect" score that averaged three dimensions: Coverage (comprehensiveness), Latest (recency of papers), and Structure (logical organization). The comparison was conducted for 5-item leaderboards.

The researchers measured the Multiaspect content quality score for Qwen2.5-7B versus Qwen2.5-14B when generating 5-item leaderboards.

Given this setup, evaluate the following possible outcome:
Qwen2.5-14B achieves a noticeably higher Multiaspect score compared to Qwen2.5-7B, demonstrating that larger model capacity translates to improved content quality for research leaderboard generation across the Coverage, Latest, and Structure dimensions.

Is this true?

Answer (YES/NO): YES